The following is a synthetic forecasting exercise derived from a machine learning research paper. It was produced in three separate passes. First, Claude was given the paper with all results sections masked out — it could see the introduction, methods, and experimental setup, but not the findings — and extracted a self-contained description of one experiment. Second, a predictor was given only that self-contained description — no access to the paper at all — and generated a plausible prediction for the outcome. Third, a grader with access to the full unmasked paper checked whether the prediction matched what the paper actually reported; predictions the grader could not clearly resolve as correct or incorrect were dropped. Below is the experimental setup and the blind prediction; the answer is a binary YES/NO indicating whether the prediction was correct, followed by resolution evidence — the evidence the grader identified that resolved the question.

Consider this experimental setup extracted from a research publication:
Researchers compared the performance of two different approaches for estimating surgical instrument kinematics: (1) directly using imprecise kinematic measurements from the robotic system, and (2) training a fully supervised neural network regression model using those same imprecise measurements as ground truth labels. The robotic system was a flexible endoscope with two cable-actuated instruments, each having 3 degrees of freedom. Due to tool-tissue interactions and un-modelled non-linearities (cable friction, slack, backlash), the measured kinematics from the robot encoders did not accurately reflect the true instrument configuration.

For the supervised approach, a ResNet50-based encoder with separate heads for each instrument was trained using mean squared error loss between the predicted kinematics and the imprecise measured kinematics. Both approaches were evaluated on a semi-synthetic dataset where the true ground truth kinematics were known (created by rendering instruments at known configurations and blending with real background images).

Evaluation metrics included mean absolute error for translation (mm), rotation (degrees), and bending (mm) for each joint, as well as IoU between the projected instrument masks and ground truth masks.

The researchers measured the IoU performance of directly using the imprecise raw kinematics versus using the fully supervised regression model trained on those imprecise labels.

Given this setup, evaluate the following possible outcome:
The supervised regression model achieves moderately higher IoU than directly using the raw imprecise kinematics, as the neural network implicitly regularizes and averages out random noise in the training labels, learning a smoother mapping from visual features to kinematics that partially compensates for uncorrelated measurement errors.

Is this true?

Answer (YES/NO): NO